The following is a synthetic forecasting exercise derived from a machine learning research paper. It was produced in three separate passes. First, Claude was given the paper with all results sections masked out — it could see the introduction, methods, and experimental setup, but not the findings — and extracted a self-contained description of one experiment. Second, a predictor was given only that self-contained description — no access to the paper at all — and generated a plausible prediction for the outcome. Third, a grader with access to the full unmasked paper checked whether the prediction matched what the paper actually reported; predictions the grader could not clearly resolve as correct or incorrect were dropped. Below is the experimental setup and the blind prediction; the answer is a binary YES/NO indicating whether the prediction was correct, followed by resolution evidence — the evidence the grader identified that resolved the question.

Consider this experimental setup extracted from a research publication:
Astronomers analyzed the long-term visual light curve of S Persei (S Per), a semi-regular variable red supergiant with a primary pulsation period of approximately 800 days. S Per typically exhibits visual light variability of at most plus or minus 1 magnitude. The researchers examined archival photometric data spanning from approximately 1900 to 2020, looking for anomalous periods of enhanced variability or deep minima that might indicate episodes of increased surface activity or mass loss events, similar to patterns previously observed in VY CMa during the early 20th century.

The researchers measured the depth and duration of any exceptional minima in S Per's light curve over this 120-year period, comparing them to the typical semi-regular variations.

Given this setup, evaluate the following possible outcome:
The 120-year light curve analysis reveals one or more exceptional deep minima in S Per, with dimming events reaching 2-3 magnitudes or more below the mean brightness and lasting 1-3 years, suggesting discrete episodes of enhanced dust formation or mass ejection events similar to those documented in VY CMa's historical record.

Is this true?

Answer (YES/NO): NO